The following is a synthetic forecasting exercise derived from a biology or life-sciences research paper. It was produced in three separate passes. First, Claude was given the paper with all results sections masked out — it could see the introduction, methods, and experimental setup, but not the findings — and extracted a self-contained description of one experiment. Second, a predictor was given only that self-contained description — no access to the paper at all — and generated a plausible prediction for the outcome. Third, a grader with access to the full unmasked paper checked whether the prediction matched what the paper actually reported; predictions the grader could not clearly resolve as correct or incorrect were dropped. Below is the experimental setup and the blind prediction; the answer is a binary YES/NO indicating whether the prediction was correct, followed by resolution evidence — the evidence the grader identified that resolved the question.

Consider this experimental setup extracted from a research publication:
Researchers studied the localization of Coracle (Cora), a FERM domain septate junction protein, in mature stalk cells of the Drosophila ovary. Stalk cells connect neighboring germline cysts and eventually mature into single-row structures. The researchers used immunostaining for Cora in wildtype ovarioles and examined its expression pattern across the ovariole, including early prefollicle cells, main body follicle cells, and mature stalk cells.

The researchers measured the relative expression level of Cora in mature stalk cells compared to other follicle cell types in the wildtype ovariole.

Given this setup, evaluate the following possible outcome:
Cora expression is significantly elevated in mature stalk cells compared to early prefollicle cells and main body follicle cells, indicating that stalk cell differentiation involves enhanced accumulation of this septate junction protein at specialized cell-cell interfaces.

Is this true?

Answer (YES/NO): YES